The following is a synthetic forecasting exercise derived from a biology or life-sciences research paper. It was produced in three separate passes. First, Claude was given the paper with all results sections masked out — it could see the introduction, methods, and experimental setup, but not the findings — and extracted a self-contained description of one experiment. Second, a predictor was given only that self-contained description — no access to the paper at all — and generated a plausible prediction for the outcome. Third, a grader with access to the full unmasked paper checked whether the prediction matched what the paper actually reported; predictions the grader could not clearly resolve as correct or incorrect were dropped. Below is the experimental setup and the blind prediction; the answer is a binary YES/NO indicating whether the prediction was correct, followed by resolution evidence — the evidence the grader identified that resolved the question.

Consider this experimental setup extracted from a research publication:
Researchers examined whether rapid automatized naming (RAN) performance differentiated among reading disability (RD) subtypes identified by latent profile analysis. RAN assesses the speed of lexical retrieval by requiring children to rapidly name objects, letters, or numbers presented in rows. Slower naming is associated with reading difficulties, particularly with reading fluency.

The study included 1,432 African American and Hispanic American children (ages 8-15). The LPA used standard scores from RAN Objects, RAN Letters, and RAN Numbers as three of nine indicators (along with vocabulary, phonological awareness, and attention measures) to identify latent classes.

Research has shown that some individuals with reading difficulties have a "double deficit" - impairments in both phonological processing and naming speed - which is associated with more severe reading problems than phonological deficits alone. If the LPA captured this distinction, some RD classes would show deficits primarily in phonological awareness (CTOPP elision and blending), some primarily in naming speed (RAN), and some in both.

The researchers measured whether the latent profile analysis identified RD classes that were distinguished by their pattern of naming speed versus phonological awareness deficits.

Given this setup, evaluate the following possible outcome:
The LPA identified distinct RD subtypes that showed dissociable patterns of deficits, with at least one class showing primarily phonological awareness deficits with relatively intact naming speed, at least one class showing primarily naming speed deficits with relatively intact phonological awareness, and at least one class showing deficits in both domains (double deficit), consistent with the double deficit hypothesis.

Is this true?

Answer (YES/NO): NO